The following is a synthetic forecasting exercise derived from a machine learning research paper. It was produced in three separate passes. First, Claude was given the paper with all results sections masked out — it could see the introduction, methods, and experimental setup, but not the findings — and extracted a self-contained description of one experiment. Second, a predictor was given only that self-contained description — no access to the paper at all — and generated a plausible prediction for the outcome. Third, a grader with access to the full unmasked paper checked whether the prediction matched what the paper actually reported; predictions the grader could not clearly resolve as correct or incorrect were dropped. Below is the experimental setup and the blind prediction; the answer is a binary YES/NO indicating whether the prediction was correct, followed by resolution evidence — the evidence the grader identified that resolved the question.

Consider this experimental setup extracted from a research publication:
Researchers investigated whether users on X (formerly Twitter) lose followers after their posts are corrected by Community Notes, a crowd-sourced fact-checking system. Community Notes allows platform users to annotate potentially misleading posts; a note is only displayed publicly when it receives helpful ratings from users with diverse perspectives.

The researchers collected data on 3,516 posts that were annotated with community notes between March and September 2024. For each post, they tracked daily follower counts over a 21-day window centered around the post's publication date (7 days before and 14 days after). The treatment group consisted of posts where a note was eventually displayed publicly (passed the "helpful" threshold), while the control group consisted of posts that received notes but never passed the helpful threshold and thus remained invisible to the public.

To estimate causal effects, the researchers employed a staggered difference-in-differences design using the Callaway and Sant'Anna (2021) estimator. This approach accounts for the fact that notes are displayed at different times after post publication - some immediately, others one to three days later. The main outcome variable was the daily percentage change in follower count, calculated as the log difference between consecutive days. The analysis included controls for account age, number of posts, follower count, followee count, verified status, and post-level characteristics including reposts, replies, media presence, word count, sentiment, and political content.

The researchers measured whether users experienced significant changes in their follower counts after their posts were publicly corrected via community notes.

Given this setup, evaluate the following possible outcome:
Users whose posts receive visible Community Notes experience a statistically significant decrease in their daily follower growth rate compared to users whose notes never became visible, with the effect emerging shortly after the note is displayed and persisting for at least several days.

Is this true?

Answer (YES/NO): NO